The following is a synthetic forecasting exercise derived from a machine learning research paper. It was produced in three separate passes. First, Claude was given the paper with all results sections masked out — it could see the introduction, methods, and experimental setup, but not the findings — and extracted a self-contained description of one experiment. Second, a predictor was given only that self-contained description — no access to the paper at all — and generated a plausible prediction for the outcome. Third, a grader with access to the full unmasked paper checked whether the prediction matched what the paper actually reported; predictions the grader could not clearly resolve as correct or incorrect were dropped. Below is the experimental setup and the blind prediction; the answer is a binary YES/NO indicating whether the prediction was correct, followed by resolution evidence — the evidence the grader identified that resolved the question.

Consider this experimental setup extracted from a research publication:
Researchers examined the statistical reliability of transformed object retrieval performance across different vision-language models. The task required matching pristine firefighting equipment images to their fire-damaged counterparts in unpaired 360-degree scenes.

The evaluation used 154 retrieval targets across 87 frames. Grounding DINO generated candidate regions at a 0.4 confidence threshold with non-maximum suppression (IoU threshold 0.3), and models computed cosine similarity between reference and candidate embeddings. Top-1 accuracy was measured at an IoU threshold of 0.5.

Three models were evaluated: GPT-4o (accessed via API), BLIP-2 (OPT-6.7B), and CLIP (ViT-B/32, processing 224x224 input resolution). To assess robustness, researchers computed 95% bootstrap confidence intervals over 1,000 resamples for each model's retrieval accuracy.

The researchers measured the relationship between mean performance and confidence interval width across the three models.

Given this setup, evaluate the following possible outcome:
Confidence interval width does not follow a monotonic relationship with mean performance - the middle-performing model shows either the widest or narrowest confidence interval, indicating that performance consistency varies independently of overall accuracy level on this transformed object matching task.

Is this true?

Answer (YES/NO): NO